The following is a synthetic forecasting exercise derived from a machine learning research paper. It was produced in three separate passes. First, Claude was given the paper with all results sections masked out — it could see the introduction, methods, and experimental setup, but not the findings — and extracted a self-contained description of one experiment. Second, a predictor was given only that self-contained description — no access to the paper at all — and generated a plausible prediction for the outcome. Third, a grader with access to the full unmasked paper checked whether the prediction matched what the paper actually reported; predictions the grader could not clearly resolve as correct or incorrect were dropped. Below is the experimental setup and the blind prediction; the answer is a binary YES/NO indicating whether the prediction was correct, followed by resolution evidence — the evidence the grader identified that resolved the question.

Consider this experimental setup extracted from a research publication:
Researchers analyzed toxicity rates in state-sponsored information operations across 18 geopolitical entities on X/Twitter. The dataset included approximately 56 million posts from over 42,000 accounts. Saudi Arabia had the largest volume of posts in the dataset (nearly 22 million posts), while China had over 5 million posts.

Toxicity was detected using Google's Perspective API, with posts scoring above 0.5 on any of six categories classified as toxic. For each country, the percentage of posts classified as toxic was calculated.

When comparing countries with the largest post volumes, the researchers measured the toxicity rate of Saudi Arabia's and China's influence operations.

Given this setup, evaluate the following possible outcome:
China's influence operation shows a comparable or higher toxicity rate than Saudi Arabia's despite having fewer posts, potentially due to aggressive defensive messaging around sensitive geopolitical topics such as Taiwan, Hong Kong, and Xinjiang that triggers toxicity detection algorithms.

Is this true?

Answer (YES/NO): YES